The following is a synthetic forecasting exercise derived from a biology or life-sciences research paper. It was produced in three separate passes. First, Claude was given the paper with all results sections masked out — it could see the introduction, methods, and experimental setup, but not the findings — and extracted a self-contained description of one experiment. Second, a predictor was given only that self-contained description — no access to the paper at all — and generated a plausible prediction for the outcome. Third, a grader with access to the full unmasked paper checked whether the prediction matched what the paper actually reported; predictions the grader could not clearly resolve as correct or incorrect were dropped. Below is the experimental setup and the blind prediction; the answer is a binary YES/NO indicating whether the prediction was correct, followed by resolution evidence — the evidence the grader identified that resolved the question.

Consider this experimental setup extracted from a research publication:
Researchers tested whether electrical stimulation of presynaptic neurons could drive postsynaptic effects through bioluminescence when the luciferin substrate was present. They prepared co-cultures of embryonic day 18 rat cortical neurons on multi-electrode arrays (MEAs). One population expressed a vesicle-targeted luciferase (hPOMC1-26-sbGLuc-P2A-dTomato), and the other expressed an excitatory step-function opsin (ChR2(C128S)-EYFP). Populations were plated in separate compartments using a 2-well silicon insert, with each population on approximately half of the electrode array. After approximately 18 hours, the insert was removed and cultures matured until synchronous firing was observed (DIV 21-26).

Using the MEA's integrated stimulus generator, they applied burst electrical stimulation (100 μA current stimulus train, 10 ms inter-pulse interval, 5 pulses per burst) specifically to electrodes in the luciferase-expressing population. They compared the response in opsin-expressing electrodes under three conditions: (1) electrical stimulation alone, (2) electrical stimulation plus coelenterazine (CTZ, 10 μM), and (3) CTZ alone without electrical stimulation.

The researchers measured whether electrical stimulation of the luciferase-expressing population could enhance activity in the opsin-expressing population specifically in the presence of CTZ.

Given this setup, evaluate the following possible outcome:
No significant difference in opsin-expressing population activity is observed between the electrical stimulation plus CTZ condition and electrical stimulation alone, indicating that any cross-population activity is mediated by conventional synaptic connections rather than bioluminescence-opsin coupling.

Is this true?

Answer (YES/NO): NO